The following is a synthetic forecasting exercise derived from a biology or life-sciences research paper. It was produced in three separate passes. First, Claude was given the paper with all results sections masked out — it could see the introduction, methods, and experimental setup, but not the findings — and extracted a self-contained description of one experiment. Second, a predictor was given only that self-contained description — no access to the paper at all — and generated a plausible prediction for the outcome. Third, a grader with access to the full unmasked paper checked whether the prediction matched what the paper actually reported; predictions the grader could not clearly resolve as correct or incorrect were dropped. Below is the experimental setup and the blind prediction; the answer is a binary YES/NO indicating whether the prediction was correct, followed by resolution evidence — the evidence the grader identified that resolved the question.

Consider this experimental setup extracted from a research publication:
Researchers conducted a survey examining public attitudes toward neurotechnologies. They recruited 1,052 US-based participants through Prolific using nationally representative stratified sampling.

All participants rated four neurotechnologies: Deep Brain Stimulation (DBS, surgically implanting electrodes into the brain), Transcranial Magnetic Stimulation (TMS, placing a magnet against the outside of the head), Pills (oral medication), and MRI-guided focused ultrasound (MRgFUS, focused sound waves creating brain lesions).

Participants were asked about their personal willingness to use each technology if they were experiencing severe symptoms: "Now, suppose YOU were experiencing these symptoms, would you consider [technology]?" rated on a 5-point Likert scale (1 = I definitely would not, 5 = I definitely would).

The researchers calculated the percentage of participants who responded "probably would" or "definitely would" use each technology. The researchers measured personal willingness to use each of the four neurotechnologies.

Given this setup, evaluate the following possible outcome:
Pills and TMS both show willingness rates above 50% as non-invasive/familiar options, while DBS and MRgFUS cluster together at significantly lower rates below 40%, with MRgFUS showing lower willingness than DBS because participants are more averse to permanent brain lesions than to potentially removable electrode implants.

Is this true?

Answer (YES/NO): NO